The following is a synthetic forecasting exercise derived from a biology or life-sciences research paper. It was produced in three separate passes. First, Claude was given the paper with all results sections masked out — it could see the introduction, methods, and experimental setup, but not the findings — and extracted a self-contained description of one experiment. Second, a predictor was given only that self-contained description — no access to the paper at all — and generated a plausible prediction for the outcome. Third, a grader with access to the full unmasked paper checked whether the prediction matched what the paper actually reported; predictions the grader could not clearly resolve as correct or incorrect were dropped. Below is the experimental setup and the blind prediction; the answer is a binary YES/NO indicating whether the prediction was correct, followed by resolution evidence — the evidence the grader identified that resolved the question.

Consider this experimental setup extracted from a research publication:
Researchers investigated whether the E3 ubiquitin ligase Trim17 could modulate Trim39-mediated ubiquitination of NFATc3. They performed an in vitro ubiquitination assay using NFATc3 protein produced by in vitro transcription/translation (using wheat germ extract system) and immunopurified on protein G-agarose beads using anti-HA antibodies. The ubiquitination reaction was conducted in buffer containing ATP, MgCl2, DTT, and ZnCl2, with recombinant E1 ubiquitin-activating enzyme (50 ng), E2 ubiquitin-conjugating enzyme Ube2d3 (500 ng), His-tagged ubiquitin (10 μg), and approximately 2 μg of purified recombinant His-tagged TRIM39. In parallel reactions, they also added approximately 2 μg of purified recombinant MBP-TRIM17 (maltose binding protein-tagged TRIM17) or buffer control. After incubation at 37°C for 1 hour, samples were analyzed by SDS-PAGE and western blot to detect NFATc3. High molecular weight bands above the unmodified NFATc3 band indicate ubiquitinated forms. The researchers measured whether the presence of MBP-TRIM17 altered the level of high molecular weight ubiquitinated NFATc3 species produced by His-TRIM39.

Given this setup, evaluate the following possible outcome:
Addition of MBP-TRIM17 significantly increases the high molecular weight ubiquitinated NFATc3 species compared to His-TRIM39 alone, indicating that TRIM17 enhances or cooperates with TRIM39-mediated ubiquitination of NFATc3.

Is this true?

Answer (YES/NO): NO